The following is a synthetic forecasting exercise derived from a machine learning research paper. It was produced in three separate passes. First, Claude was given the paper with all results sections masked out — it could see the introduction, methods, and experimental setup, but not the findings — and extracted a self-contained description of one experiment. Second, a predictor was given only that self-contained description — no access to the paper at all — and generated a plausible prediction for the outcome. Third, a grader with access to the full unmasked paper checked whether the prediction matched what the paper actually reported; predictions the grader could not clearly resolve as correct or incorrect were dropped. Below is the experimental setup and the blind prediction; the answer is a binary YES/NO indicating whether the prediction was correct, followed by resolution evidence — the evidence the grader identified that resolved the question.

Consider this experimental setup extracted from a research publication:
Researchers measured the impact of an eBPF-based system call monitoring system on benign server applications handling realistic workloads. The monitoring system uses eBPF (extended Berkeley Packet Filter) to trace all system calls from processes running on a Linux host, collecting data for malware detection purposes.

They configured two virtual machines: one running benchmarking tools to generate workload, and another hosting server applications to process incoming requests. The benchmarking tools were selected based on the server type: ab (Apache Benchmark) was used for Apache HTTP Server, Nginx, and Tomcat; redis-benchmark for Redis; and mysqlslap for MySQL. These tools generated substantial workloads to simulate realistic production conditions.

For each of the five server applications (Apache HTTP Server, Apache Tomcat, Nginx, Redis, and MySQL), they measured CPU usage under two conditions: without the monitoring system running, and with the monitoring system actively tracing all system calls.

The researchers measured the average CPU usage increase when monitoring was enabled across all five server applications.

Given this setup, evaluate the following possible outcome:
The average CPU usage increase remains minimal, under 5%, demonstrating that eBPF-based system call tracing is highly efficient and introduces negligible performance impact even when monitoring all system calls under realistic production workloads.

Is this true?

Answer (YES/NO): NO